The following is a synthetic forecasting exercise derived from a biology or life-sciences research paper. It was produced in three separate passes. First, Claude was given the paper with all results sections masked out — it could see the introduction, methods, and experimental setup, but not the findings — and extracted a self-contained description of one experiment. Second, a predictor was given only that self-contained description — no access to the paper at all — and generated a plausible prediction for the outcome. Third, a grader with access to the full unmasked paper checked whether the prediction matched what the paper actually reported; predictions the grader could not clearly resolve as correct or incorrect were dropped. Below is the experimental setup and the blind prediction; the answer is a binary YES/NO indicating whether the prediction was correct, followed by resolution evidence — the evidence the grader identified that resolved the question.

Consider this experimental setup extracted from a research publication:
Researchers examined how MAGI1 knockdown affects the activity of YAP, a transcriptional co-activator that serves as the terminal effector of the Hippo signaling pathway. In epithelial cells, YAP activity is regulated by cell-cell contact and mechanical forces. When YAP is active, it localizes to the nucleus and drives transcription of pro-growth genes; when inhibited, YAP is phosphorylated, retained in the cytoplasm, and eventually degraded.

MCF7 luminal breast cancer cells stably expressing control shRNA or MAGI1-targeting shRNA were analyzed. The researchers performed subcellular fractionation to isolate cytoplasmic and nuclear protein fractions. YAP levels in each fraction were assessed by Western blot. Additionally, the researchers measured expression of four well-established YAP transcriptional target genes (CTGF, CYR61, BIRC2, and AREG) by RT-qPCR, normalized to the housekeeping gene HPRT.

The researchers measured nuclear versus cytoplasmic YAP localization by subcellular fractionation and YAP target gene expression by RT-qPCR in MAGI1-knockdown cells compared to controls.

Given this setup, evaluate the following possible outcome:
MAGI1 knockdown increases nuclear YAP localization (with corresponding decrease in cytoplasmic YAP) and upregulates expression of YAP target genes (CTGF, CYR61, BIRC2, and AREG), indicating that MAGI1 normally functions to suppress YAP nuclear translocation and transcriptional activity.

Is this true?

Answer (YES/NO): NO